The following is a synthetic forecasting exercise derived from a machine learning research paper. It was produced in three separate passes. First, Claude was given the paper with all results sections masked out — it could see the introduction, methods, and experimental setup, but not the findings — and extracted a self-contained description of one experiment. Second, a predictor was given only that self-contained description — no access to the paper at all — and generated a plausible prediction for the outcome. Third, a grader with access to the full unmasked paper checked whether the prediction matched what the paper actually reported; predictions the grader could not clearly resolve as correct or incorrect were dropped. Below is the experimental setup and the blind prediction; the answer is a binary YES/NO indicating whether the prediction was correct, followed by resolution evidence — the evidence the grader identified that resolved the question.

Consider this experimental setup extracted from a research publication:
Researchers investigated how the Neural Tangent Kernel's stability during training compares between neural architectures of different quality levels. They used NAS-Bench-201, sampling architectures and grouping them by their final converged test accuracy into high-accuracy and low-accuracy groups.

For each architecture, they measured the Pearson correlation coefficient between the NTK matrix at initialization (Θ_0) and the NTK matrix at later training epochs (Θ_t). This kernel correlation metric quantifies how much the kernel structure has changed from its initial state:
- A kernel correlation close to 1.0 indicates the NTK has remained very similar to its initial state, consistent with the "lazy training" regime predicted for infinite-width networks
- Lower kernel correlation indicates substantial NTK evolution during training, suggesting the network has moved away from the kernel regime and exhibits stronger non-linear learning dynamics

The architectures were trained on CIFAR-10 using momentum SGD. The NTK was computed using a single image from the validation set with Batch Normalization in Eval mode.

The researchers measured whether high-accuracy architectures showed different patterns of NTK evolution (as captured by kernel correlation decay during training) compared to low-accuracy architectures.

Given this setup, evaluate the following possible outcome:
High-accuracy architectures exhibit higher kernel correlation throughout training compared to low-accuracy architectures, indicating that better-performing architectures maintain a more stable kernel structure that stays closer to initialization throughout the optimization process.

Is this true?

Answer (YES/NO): NO